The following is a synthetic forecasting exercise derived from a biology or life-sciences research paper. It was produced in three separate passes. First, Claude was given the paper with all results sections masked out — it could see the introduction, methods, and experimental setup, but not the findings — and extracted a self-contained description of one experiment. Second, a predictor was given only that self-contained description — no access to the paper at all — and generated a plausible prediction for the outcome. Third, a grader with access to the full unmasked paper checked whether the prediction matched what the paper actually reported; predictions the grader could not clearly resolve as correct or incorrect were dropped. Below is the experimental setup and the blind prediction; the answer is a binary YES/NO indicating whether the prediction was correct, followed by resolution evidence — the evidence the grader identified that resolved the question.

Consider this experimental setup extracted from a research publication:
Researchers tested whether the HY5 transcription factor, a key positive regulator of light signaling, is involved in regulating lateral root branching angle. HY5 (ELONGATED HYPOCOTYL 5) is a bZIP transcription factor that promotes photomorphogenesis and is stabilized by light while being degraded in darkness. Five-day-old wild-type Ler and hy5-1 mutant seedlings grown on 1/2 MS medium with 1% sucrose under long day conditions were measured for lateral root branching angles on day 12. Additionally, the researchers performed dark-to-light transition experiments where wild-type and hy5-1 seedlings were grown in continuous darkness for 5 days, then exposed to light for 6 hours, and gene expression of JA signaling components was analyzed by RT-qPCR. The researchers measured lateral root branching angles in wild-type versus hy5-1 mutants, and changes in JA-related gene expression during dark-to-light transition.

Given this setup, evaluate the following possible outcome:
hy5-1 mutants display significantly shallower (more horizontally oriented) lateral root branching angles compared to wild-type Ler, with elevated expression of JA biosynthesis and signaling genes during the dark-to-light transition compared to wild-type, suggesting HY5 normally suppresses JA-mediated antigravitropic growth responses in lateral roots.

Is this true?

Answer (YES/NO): NO